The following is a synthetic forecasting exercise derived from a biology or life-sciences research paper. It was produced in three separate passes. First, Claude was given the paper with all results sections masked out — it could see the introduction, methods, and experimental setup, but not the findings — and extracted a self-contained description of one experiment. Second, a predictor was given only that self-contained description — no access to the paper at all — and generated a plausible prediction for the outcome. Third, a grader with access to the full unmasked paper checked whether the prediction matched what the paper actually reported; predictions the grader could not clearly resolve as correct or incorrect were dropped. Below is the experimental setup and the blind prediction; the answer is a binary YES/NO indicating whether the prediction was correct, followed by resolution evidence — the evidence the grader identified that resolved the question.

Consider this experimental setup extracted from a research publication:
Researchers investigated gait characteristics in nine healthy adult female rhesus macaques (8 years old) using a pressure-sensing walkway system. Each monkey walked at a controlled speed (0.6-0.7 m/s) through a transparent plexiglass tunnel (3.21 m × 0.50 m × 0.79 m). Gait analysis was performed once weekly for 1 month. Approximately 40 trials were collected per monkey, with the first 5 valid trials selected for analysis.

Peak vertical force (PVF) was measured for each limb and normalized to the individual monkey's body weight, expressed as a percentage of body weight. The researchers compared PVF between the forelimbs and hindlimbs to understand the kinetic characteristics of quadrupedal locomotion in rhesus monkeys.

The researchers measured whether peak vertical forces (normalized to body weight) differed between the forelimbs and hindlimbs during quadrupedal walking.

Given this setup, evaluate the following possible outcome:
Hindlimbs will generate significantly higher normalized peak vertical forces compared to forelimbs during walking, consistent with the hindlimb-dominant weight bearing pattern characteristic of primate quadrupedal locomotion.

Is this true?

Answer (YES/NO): NO